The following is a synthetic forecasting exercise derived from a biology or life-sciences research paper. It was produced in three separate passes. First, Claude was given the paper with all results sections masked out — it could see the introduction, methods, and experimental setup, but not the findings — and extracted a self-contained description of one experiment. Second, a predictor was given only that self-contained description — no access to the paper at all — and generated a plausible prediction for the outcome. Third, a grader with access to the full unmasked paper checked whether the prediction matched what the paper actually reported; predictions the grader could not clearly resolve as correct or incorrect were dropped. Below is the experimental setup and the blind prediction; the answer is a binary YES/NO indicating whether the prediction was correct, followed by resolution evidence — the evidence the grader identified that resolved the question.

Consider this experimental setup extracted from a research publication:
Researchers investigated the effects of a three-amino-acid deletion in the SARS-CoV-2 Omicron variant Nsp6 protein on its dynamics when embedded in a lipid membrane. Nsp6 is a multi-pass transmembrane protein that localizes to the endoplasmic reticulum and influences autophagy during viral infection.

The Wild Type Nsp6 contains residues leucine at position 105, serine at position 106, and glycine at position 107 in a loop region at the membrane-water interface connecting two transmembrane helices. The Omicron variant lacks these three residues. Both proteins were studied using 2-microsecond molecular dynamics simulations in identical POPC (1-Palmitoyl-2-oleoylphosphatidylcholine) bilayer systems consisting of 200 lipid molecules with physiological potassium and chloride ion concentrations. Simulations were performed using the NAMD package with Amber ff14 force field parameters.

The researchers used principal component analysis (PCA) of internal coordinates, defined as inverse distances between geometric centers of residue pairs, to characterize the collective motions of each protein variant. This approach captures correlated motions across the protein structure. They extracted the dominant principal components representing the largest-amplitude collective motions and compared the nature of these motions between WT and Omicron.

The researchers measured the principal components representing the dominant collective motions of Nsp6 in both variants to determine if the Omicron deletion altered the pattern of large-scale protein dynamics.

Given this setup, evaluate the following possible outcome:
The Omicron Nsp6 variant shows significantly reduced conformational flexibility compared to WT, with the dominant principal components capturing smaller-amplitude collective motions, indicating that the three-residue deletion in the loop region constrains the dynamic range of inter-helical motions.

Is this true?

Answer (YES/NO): NO